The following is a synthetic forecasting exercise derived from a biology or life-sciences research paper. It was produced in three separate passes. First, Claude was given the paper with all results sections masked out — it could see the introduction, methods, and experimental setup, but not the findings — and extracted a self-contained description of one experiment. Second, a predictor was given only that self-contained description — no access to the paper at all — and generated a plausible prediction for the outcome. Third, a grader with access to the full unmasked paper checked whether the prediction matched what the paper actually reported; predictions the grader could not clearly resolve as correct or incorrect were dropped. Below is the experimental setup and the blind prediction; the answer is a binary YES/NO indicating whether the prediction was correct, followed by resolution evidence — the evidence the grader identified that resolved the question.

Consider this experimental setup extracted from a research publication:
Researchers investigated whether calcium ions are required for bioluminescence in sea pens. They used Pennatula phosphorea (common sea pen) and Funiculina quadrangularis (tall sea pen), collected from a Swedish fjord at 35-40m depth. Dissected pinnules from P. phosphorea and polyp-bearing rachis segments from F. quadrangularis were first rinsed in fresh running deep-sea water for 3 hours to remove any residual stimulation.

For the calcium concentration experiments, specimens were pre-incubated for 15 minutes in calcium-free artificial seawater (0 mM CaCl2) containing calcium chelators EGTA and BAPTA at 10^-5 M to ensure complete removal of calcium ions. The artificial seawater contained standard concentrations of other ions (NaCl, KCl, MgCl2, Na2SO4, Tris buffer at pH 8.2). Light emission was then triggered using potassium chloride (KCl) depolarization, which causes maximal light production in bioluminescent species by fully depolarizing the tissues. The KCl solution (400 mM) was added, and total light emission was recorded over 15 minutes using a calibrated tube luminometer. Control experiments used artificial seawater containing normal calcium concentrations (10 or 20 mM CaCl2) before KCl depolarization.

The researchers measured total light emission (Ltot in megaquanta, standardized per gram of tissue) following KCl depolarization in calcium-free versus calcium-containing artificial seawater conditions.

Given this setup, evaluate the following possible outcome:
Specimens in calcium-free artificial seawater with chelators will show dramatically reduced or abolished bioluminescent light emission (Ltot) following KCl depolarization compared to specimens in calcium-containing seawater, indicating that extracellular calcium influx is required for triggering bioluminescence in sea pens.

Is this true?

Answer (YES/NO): NO